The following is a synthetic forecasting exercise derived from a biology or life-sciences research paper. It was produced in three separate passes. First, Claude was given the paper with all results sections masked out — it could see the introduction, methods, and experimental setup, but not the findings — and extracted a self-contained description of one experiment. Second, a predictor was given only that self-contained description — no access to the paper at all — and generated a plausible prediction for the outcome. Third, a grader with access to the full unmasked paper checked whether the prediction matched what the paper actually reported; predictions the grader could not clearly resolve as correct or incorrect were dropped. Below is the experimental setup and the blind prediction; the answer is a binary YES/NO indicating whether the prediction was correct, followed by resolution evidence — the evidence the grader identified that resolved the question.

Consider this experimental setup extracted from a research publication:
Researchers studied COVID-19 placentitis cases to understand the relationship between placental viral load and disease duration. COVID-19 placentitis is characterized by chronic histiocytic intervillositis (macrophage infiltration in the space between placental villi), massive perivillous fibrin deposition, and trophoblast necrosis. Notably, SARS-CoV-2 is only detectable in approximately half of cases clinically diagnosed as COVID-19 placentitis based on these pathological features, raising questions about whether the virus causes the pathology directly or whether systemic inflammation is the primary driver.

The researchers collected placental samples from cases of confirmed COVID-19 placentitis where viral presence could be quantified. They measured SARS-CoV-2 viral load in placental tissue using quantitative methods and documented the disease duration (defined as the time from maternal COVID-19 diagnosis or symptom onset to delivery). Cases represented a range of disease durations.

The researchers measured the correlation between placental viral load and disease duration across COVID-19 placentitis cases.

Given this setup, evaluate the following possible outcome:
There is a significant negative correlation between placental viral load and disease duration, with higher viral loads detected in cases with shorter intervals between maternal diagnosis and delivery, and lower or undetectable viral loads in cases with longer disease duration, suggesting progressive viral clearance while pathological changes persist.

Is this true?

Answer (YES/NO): YES